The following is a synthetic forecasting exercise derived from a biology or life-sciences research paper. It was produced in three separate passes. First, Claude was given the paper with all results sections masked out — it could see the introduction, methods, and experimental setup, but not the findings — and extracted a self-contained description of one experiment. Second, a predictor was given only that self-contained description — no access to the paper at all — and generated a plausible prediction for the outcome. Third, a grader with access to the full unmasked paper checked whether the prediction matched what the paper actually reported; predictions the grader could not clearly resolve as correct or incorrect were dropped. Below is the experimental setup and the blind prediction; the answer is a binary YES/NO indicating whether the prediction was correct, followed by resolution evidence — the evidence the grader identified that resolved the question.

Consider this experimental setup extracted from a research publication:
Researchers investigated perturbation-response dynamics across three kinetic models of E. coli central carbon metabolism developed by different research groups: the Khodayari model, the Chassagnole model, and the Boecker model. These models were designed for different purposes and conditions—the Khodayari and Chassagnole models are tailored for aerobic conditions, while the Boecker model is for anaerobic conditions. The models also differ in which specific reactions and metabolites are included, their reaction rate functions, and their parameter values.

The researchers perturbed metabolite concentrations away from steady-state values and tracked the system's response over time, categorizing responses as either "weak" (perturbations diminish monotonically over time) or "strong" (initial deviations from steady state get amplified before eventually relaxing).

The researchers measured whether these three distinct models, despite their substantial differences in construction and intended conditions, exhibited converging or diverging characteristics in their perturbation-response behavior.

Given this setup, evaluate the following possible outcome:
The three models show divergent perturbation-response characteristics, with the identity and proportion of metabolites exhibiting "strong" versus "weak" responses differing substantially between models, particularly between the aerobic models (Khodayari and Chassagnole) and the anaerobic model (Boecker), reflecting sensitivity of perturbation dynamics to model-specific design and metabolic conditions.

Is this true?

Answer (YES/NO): NO